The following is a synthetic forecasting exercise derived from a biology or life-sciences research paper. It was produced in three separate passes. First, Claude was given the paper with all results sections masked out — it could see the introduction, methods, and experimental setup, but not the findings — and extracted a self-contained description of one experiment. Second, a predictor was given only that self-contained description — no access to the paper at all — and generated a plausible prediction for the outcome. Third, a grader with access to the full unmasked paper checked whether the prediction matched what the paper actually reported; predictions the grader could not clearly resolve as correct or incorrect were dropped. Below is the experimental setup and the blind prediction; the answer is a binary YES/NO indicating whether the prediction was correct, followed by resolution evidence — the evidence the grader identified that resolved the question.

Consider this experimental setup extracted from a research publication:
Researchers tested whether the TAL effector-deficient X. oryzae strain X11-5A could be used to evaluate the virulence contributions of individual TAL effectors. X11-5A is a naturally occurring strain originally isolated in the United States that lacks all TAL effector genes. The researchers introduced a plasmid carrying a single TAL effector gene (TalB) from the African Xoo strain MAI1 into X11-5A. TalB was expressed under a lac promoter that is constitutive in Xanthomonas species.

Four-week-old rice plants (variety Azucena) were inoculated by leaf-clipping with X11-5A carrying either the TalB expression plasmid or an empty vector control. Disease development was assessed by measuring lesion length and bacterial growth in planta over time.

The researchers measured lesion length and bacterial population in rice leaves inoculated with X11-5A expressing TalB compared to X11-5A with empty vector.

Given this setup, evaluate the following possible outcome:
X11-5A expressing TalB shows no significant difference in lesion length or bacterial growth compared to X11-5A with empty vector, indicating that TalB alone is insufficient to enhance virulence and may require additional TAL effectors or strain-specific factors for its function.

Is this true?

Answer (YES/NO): NO